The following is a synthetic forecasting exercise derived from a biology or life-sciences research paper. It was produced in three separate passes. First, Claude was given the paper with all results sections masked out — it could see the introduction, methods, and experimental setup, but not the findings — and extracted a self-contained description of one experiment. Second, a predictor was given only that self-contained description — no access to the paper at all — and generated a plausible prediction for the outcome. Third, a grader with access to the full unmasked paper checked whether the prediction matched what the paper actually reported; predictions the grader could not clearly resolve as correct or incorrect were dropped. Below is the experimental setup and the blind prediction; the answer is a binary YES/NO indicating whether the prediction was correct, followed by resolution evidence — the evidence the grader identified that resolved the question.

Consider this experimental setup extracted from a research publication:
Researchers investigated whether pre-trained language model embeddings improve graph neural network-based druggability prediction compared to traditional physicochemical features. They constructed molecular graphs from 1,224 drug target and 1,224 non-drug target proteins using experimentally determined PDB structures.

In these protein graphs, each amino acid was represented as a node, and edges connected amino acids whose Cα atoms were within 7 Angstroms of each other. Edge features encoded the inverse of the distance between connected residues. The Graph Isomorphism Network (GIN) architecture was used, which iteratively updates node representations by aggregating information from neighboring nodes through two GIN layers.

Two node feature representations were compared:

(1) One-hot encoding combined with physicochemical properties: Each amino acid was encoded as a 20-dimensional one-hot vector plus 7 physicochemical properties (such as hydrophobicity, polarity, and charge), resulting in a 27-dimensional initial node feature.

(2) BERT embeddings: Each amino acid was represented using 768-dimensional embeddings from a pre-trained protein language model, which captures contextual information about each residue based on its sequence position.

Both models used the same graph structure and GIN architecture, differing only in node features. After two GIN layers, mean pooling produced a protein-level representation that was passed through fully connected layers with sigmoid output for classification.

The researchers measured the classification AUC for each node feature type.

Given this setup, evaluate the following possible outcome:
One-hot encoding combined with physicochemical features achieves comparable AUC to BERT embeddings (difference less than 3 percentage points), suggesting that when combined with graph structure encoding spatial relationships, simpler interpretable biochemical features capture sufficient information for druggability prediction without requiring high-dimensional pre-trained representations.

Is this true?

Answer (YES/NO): NO